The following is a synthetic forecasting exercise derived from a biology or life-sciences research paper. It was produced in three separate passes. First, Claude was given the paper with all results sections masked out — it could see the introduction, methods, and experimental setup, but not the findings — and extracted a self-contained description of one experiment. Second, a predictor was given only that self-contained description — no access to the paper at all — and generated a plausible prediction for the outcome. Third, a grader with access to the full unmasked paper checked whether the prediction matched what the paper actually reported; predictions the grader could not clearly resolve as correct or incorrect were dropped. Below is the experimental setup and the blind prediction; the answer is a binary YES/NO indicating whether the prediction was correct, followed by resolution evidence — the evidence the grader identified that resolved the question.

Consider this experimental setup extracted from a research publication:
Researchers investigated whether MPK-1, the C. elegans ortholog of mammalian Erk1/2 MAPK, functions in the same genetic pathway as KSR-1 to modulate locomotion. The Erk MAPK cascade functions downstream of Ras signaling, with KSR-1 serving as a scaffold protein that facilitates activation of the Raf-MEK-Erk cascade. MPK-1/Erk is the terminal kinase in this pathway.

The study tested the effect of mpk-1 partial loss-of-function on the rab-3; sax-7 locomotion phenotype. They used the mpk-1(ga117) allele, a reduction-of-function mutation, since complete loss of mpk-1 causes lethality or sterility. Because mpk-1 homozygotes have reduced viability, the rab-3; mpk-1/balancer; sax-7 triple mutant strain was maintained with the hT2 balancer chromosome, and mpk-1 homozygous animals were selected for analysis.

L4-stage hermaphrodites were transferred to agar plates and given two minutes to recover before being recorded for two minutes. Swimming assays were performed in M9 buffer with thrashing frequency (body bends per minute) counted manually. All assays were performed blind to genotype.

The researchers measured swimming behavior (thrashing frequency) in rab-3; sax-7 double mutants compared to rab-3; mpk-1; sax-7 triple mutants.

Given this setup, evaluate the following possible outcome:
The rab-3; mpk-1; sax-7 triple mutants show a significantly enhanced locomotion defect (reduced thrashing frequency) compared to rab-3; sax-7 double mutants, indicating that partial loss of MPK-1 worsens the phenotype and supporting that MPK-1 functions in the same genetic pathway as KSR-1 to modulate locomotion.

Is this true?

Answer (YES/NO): NO